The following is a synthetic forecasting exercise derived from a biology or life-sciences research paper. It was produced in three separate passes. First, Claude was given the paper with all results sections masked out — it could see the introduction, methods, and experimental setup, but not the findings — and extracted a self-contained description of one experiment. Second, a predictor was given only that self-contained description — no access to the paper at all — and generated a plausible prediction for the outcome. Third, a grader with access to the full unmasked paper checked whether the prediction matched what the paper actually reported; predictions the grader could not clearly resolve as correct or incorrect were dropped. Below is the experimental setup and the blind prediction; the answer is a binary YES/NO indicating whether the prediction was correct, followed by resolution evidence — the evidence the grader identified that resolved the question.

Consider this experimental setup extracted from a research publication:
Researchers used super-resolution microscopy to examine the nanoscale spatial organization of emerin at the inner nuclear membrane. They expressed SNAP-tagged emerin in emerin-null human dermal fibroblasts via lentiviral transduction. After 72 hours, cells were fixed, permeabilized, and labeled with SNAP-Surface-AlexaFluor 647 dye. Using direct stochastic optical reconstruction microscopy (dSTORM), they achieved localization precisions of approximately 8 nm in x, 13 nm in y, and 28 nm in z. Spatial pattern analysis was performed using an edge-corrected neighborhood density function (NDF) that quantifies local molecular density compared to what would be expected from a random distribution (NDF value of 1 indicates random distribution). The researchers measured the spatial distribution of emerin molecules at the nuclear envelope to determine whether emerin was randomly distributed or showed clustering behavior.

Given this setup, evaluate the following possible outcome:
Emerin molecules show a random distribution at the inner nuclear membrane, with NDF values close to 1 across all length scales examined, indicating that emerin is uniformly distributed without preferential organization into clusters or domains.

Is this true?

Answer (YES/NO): NO